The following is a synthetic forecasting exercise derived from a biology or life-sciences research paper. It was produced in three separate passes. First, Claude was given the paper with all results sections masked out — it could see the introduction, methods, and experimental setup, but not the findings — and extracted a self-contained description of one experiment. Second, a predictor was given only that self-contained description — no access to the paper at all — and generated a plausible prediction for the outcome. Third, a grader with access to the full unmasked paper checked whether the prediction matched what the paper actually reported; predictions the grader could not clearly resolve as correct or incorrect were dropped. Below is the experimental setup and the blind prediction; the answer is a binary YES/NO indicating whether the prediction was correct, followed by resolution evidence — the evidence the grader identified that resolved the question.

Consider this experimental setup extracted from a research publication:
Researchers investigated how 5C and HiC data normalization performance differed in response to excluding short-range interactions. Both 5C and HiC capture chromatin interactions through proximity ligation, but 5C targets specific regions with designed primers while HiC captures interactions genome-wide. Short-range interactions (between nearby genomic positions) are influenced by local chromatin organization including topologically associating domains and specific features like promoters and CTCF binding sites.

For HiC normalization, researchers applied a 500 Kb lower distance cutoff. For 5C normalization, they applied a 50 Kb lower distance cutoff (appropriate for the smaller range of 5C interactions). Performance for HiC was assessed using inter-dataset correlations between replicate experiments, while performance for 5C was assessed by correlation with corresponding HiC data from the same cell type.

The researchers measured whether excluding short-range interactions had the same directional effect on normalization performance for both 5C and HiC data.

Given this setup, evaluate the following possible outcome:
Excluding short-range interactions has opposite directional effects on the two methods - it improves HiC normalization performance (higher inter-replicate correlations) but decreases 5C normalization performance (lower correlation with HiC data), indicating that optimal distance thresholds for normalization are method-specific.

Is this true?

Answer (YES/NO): YES